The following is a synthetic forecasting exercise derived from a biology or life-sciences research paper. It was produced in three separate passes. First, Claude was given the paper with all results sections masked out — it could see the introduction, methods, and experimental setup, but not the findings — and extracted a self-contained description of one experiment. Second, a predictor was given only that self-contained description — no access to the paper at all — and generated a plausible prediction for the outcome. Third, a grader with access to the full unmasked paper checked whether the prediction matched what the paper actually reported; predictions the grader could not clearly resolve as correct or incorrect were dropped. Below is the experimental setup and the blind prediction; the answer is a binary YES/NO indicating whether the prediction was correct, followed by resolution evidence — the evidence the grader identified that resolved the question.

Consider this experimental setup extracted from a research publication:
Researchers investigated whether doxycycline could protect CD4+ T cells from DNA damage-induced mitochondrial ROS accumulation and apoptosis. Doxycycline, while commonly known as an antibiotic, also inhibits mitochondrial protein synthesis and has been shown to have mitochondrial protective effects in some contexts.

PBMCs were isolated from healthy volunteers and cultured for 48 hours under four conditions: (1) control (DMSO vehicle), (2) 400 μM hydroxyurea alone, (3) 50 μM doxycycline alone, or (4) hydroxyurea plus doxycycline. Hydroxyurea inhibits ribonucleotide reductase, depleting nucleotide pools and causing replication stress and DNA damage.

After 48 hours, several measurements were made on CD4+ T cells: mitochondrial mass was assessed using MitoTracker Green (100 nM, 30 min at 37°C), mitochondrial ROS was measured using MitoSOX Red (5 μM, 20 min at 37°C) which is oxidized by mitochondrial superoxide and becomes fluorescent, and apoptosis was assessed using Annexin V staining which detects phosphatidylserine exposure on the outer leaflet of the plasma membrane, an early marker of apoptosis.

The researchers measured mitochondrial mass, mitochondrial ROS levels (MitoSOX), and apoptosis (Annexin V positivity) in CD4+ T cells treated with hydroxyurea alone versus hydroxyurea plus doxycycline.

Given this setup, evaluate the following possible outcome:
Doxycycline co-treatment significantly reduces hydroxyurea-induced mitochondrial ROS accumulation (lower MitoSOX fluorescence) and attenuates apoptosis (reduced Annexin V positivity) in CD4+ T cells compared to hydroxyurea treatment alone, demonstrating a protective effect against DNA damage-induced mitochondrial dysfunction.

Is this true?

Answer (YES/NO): NO